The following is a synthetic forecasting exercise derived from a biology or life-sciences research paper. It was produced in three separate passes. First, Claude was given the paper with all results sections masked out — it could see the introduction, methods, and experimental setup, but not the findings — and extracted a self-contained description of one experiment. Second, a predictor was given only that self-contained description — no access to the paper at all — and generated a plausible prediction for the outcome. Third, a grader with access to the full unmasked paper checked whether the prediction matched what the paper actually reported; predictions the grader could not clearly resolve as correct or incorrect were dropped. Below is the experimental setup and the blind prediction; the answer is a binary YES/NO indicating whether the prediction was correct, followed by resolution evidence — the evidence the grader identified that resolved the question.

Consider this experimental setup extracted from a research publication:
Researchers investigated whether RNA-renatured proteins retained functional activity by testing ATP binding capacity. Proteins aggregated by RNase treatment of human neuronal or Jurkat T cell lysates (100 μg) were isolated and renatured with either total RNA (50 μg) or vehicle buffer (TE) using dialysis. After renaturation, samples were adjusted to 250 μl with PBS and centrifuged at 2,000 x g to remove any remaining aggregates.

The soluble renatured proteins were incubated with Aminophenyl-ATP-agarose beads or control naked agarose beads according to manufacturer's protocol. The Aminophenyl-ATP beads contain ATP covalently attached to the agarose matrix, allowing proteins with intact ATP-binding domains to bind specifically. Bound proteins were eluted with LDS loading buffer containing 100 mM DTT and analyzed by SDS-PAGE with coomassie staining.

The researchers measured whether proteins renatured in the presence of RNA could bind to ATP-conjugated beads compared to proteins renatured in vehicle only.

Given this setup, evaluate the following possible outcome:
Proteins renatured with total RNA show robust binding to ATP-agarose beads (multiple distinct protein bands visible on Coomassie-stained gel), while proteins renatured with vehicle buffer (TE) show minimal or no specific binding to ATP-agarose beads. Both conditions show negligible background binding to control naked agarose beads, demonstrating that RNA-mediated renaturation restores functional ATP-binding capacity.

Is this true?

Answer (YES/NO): YES